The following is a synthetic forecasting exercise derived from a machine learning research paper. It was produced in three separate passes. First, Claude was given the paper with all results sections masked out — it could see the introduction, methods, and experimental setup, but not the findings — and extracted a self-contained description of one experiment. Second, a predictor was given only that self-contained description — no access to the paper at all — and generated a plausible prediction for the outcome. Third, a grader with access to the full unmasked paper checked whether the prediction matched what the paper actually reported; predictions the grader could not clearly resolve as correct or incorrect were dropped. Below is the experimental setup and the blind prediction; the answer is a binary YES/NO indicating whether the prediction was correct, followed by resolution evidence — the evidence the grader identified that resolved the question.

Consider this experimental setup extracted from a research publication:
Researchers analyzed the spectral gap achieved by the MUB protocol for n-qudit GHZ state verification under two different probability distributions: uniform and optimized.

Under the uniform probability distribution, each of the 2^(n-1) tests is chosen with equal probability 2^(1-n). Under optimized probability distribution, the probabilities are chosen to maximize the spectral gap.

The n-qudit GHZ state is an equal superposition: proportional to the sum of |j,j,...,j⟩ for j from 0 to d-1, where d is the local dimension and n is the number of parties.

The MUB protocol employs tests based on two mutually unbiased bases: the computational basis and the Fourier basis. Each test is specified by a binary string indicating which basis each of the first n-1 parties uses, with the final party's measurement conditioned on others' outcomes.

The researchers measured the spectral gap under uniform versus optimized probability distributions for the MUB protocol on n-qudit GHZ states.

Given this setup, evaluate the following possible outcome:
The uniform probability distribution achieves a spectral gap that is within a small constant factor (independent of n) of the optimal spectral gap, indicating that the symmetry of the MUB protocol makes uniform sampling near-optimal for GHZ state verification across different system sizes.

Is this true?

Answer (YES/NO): NO